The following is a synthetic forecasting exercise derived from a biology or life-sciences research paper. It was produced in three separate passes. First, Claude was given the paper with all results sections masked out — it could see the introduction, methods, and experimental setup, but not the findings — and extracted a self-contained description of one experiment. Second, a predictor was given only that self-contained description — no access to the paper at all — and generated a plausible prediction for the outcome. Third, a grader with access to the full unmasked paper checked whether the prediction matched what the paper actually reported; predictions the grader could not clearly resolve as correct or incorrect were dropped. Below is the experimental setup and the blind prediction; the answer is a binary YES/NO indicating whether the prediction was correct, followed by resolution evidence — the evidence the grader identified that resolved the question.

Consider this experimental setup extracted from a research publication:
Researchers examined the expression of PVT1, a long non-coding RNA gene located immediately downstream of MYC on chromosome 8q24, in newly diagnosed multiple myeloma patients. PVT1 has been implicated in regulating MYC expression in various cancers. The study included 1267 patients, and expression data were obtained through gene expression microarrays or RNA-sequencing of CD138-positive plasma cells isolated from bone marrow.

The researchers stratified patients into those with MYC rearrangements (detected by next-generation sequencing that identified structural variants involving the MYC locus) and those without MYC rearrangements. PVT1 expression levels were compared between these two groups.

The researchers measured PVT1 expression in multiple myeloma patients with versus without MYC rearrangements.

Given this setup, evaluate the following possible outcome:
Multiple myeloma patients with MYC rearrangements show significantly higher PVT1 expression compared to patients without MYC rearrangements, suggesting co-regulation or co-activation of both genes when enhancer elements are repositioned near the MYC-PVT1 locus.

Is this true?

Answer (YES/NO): YES